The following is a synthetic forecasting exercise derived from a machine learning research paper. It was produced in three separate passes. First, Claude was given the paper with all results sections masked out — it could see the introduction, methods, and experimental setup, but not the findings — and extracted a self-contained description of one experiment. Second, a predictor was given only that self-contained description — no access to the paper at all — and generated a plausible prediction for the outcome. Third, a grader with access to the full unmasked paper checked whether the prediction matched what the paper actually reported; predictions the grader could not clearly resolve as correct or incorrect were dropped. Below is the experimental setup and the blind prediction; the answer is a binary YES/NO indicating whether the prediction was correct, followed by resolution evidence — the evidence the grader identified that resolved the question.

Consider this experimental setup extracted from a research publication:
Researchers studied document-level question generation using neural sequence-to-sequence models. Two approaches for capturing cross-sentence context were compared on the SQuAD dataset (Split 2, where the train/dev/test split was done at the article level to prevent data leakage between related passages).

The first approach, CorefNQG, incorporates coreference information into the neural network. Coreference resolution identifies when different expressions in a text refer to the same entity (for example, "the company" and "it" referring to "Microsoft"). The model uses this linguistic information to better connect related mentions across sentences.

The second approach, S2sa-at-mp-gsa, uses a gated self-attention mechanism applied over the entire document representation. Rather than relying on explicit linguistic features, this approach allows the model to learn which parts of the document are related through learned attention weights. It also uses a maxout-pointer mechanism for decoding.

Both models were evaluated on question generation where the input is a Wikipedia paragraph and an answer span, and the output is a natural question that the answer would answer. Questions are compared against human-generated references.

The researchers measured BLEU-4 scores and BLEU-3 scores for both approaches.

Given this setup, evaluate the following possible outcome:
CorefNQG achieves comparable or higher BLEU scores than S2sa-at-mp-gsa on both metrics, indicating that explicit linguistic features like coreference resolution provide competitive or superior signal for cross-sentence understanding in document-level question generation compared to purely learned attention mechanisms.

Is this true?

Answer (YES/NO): NO